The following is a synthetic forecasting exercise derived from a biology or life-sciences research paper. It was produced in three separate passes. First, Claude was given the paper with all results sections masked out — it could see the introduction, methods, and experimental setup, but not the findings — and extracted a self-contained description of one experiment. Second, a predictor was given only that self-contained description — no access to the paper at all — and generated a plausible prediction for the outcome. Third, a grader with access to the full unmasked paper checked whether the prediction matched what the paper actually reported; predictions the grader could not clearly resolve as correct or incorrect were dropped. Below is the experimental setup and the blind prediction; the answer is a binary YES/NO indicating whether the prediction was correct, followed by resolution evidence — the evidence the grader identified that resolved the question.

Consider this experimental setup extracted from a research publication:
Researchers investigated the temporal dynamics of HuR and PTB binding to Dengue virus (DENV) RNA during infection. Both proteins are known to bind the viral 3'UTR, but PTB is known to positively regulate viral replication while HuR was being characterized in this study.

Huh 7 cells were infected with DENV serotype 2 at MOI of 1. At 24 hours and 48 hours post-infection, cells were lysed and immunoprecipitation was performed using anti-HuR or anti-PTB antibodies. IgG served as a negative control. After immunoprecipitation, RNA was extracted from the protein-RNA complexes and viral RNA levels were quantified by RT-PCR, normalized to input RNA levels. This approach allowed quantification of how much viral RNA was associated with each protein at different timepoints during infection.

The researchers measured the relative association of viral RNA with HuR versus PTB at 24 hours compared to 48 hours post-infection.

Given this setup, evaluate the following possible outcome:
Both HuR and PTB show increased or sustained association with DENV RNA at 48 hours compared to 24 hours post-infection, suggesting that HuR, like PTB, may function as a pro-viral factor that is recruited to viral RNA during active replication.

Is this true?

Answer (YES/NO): NO